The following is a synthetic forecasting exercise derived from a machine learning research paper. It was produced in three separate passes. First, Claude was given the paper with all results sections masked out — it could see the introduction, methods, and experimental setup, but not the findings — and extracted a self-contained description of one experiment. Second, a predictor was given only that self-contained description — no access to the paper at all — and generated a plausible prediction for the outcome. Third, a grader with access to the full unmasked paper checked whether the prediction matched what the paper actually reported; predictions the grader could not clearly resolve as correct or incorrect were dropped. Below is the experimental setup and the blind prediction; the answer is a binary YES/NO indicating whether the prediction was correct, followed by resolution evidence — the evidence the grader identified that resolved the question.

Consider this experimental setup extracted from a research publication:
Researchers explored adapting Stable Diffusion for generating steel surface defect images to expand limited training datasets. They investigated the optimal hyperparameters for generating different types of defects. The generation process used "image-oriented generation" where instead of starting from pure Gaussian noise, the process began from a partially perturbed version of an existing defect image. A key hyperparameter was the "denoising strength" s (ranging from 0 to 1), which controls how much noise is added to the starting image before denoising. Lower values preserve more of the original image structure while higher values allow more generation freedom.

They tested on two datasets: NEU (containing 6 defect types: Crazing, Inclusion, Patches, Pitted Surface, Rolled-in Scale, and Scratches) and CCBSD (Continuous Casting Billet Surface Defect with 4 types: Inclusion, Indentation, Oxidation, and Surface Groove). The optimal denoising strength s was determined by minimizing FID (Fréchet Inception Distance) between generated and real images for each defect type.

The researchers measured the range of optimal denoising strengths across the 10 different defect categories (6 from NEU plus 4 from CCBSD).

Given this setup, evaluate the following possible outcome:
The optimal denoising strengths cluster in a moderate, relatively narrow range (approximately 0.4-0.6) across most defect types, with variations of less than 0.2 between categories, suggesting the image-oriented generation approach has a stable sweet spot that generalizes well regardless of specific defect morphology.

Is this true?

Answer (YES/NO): NO